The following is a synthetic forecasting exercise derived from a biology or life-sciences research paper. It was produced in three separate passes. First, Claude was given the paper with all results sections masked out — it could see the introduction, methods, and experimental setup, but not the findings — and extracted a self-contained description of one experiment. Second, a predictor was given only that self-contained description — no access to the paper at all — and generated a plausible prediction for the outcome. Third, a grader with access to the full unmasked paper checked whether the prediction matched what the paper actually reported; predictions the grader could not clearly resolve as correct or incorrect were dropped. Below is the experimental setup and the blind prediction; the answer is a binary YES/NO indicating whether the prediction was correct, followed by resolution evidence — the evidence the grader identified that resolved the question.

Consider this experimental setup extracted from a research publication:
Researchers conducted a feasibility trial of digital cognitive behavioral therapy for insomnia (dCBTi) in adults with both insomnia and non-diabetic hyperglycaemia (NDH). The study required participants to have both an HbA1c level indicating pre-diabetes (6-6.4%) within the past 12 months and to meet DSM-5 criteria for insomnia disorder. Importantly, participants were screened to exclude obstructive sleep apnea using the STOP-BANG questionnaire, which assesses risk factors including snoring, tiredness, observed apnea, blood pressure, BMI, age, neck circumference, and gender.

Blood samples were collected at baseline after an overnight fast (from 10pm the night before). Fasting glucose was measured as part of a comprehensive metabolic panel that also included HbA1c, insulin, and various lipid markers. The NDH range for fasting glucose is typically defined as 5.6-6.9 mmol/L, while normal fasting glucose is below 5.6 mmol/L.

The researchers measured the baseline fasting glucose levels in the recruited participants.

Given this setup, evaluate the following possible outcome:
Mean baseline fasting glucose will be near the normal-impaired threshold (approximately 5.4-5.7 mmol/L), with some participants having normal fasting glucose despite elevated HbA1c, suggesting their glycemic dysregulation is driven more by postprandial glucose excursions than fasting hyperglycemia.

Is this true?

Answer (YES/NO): NO